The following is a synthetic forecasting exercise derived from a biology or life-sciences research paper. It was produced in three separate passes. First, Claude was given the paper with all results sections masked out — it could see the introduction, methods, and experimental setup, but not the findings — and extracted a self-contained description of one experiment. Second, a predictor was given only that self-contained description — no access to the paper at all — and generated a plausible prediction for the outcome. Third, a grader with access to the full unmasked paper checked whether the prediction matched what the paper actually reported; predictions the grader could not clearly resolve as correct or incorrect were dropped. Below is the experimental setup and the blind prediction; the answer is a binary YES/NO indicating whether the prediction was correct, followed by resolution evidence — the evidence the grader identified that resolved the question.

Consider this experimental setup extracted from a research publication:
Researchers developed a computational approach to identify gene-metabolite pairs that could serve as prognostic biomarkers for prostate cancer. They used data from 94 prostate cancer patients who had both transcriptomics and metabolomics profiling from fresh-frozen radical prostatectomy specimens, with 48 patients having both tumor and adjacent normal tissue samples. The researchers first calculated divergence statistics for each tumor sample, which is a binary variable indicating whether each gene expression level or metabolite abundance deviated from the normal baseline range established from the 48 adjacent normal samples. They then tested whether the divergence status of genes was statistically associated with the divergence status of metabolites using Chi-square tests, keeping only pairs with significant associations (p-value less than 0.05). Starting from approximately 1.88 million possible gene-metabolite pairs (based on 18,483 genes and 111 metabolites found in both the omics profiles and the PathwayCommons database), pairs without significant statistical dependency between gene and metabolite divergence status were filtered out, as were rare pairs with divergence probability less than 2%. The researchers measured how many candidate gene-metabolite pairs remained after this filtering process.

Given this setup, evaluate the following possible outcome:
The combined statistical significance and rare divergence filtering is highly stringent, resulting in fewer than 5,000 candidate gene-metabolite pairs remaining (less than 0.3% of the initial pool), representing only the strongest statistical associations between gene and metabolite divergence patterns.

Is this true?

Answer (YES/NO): YES